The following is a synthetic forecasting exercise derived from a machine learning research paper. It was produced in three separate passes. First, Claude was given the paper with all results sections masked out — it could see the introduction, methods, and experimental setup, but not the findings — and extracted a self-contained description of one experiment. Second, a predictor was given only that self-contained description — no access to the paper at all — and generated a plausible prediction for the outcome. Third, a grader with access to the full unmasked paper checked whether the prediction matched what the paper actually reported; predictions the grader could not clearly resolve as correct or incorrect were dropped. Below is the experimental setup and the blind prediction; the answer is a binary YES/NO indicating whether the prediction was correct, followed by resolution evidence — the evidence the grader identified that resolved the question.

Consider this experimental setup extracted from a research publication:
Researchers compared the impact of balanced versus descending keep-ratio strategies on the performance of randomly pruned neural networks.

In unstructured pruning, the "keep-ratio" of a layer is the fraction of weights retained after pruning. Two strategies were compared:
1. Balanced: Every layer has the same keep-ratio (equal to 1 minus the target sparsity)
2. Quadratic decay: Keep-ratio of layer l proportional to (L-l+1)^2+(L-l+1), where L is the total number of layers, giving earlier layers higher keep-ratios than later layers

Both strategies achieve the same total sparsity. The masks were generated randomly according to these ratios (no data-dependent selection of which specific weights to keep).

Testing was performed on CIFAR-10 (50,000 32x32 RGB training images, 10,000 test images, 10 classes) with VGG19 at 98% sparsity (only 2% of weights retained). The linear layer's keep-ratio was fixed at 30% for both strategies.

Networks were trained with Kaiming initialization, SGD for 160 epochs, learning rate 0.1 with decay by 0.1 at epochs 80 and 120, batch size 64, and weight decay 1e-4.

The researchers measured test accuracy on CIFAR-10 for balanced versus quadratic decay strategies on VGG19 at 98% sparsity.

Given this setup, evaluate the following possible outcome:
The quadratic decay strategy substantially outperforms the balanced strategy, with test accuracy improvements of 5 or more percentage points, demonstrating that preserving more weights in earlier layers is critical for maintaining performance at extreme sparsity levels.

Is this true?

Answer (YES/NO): YES